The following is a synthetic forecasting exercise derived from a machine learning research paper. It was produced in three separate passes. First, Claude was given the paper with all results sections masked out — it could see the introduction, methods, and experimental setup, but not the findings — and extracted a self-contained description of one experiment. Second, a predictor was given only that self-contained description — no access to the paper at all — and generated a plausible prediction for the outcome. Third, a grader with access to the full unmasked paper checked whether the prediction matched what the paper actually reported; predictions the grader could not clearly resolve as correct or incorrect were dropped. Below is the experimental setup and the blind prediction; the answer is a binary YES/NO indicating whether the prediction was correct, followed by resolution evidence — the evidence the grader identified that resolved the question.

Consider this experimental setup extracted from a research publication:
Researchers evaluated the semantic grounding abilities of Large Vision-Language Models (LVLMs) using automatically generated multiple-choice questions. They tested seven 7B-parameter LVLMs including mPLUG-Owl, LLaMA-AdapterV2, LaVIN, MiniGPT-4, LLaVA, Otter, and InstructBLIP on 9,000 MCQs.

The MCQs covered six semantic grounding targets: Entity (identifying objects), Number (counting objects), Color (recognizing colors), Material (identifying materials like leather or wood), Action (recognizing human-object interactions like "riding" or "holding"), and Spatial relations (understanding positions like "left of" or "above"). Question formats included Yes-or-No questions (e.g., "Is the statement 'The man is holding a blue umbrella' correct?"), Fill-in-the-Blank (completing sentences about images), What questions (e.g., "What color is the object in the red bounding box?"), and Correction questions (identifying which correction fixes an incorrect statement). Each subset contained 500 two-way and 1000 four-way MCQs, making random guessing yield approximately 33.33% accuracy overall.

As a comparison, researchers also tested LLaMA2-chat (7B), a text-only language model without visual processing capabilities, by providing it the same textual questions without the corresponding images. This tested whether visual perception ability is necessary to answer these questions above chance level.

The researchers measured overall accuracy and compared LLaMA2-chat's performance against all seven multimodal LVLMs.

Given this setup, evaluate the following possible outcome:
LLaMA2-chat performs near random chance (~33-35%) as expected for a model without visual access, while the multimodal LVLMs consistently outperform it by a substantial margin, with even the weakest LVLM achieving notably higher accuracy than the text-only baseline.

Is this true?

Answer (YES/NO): NO